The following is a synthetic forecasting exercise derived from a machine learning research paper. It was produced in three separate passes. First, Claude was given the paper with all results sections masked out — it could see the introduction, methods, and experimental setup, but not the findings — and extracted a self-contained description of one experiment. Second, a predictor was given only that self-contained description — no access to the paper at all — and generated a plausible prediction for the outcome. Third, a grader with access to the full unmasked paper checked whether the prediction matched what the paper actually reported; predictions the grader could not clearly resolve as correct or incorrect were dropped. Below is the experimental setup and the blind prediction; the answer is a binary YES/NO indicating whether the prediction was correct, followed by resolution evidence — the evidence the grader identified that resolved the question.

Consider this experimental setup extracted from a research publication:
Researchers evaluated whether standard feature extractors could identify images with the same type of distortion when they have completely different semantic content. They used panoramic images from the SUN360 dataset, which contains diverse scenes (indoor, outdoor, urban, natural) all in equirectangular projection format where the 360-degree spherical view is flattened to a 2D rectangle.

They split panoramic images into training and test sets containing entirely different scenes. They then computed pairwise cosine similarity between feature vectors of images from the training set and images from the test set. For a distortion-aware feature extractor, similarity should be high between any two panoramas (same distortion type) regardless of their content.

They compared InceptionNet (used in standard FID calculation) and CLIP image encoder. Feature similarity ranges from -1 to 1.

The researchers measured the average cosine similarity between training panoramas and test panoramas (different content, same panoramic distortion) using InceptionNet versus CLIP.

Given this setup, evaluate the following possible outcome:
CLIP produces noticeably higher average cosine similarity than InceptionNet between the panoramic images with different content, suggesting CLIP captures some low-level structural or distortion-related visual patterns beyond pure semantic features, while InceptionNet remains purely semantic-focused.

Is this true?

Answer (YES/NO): YES